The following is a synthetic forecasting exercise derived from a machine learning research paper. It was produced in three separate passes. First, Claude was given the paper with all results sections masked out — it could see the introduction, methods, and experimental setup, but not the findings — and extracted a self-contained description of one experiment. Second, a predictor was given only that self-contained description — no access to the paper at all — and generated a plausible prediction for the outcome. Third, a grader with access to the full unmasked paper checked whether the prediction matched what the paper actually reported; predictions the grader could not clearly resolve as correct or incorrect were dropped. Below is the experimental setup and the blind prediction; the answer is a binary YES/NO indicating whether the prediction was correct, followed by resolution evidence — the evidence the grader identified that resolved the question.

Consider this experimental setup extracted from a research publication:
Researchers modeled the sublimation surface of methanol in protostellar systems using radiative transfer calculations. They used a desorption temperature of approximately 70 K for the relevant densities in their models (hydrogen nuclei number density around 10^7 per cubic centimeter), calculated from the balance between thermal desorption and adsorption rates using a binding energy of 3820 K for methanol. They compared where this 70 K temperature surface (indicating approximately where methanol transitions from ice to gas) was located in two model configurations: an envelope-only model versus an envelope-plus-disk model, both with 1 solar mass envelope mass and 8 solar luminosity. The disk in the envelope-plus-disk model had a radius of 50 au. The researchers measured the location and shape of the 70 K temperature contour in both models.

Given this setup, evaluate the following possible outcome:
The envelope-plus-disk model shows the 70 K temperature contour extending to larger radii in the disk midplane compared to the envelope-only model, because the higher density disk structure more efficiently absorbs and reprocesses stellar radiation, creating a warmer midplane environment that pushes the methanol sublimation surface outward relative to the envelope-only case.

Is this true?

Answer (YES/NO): NO